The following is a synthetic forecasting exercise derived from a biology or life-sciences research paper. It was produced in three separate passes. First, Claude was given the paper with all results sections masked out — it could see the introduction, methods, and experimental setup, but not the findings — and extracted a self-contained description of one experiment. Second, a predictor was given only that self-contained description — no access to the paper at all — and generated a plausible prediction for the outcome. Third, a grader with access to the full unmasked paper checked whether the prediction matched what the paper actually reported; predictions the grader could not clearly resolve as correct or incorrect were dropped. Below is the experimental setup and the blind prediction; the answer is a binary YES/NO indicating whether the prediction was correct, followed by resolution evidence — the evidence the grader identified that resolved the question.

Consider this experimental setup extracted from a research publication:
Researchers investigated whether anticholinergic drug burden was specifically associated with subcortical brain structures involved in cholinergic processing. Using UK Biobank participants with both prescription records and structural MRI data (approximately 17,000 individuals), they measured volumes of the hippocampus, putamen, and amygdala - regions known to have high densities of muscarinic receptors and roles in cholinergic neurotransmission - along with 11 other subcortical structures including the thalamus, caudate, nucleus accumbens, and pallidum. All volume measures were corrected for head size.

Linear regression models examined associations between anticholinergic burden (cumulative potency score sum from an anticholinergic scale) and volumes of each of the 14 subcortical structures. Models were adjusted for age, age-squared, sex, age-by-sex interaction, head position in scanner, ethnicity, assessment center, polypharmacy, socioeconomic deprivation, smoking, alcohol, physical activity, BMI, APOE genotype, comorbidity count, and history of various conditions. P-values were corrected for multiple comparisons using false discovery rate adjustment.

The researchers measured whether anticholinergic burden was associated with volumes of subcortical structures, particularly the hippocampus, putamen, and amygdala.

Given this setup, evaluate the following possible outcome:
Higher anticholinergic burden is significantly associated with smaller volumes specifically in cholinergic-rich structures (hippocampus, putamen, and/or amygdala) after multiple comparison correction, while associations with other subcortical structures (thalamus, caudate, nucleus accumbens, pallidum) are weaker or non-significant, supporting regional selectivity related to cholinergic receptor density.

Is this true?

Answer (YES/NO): NO